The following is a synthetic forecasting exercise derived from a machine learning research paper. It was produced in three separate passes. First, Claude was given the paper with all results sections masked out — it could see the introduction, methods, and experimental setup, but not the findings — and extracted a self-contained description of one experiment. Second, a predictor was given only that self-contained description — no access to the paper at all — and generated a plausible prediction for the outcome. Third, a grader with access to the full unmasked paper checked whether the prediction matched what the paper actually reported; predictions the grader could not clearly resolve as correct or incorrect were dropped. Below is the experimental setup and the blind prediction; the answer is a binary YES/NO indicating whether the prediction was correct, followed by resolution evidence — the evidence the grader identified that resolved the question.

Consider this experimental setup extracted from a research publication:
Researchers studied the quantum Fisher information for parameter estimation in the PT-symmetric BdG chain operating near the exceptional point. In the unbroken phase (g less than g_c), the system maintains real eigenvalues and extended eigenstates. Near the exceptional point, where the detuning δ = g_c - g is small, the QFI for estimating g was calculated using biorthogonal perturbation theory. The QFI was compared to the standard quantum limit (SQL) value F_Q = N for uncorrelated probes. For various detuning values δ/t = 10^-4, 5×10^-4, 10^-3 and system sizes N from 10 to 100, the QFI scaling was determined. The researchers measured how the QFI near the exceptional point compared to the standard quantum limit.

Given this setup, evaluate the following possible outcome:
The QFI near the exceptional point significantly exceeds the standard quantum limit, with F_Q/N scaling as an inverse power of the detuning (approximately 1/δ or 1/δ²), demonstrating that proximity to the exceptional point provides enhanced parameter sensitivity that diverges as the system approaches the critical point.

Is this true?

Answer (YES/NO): YES